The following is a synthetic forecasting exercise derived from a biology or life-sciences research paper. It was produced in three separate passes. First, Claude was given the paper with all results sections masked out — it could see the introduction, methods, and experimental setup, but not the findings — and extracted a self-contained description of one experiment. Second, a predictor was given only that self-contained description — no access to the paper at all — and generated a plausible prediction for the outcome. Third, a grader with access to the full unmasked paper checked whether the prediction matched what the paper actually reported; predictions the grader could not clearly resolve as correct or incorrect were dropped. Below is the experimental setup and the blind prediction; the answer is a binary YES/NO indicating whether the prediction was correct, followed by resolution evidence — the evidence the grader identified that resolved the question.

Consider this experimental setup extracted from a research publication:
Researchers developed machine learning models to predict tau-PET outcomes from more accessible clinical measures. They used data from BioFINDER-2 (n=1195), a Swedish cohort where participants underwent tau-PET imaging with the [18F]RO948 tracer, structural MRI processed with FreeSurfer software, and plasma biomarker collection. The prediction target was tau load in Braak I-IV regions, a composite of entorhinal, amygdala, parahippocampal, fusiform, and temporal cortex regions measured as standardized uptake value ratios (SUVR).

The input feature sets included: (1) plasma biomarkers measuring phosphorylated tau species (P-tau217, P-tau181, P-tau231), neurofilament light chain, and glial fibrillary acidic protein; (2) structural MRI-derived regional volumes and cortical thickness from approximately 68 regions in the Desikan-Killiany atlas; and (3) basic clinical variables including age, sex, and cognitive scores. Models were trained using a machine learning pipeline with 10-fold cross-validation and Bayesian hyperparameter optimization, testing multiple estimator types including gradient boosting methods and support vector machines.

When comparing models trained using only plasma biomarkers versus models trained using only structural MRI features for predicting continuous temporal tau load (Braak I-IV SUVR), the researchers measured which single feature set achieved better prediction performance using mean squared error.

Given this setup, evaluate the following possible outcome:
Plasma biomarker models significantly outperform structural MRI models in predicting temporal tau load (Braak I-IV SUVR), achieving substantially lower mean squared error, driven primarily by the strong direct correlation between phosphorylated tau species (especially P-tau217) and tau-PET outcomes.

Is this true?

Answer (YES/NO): YES